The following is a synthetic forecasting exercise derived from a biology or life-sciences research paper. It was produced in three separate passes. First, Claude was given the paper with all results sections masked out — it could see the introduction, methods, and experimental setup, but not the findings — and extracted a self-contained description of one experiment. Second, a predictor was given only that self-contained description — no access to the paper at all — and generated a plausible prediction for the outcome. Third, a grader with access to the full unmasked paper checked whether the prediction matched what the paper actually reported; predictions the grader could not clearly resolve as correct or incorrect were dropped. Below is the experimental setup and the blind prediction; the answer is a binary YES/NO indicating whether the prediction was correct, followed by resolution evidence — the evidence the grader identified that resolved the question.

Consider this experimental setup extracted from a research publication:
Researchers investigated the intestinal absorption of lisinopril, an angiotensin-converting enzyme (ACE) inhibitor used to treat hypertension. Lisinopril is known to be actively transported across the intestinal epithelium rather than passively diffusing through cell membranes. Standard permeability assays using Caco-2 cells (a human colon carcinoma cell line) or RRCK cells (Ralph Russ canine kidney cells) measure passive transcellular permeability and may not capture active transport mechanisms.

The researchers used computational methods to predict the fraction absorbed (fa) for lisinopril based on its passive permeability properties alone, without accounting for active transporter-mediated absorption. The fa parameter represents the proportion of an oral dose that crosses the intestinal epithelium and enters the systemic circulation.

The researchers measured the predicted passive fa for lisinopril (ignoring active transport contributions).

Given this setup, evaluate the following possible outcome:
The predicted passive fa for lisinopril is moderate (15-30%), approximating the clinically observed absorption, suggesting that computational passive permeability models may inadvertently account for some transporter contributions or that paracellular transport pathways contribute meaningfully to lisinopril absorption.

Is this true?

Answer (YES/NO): NO